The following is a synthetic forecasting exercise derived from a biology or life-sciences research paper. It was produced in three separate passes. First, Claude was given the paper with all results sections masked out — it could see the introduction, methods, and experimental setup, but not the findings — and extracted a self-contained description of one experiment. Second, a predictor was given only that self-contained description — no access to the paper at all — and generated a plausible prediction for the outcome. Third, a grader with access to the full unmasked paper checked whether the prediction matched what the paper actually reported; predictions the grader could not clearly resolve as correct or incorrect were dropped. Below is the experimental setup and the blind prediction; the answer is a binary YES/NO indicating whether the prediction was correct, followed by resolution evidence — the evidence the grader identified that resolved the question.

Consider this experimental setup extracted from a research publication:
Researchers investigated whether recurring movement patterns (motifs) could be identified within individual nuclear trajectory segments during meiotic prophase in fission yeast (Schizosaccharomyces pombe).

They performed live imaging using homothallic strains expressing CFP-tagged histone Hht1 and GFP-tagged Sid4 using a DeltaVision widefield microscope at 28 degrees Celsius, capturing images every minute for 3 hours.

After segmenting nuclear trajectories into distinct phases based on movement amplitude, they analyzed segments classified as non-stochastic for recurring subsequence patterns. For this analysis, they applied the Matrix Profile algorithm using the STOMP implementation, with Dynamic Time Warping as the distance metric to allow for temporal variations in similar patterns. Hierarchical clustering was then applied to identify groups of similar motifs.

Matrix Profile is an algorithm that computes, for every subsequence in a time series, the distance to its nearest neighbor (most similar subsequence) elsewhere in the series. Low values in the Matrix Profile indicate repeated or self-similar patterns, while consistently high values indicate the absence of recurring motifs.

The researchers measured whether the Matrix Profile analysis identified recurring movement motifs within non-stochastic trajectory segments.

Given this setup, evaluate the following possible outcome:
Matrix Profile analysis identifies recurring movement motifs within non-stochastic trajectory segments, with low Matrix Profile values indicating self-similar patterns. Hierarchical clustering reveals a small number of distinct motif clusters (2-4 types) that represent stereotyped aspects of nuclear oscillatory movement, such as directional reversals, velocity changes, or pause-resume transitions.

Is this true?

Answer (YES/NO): YES